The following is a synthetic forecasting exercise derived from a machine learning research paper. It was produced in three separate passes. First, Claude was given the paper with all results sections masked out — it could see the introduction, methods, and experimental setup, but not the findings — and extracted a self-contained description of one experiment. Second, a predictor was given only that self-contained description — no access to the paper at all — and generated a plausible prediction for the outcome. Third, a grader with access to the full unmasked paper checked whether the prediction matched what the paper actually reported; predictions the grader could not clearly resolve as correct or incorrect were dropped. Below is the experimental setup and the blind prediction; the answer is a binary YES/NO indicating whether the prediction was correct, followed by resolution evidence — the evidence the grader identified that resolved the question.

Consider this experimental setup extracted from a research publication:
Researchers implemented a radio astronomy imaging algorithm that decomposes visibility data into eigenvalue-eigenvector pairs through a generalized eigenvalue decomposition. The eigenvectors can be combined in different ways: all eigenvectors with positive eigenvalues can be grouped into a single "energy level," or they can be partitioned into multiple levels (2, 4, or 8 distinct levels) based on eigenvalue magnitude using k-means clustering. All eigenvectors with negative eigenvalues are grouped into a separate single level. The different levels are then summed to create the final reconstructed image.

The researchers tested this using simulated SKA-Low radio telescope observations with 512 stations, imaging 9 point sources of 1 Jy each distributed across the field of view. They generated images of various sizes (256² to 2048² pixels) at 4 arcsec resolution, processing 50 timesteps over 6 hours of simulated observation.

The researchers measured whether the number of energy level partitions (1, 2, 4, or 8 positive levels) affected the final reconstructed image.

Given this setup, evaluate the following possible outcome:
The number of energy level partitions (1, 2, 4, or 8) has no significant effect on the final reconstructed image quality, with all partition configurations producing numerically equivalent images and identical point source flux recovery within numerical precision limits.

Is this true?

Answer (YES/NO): YES